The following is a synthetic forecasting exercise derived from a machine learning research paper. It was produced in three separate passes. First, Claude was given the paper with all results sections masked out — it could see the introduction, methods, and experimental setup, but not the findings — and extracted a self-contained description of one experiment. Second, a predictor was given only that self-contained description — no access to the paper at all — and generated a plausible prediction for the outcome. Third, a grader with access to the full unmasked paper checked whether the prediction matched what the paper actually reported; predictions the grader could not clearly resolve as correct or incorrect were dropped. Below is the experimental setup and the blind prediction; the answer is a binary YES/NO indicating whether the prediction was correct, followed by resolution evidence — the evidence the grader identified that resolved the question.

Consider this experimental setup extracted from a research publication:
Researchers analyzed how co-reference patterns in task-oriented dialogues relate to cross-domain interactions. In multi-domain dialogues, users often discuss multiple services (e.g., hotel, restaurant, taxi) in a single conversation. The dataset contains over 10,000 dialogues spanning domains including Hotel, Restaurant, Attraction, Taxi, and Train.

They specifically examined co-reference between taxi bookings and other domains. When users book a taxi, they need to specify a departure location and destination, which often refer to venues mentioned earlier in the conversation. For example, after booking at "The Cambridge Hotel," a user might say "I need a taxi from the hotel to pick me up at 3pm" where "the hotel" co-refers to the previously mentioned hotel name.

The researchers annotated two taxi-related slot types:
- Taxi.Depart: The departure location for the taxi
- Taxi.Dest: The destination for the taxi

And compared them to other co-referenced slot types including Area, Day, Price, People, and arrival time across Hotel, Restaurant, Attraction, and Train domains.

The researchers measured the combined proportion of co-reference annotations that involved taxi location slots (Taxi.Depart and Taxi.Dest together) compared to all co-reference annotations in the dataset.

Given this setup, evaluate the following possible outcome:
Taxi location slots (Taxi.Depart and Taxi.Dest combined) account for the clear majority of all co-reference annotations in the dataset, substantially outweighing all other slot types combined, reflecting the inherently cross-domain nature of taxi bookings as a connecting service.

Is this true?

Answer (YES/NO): NO